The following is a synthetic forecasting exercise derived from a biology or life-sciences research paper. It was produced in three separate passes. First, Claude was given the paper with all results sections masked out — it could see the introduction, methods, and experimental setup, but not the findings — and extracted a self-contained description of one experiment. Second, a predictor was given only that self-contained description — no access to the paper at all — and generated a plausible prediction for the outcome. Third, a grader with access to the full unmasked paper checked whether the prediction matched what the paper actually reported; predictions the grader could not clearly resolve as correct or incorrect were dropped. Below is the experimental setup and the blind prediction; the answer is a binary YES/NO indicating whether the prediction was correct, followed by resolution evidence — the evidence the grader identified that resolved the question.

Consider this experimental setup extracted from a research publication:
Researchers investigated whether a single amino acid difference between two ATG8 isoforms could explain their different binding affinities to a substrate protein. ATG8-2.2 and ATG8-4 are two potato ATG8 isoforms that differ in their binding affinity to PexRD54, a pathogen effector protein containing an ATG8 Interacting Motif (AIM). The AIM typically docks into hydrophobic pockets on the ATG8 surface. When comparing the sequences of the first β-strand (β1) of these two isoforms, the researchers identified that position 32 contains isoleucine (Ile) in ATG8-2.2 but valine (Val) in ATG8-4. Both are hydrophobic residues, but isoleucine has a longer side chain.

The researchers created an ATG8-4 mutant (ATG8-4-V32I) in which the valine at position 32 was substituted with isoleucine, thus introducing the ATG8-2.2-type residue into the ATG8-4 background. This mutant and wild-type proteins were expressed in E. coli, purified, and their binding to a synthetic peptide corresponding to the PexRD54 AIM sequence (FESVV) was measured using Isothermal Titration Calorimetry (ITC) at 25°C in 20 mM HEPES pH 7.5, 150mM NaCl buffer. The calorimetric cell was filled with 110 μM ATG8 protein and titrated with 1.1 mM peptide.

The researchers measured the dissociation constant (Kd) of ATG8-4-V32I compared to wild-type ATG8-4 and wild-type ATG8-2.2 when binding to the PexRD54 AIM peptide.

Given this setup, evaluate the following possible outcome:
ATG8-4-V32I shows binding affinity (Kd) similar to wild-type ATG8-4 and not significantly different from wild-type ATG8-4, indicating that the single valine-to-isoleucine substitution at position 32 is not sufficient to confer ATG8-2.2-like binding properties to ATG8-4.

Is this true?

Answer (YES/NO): NO